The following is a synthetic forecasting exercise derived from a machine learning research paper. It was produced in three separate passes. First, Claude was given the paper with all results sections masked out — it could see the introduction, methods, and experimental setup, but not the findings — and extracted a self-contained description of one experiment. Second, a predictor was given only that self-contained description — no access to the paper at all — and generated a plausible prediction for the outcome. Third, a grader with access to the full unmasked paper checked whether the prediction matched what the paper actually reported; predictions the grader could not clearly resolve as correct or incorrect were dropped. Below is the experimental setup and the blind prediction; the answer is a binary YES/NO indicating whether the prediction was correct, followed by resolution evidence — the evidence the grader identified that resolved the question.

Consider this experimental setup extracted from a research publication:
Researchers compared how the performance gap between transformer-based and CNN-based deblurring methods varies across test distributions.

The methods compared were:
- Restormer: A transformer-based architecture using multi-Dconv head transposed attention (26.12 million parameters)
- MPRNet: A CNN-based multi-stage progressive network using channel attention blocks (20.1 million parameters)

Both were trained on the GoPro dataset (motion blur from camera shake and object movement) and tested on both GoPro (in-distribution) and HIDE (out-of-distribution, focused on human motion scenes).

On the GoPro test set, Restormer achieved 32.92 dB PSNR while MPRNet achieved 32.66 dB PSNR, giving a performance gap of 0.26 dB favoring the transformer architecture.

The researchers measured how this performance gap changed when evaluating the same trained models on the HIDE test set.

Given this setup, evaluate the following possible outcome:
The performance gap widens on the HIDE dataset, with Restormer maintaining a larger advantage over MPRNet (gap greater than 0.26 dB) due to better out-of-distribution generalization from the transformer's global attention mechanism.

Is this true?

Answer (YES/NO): NO